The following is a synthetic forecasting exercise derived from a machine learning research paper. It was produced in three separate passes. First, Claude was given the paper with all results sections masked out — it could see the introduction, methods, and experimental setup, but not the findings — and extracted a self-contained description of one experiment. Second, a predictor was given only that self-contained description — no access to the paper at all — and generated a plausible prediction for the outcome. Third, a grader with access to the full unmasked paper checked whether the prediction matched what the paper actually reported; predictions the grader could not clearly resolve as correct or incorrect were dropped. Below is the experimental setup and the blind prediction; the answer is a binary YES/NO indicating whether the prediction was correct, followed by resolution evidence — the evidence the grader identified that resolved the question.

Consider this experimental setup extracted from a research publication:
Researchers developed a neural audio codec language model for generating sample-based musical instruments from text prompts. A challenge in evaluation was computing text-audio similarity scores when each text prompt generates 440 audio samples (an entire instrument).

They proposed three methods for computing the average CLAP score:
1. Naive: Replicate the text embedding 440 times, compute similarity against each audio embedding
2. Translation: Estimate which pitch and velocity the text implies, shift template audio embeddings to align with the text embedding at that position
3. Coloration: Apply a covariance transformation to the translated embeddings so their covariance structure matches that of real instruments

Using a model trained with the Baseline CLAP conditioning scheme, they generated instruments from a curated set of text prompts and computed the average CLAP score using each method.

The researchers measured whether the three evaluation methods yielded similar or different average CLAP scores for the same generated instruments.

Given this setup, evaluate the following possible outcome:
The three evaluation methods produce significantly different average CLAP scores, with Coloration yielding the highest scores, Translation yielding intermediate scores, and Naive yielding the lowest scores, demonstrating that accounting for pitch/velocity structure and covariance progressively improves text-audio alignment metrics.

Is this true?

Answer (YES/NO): YES